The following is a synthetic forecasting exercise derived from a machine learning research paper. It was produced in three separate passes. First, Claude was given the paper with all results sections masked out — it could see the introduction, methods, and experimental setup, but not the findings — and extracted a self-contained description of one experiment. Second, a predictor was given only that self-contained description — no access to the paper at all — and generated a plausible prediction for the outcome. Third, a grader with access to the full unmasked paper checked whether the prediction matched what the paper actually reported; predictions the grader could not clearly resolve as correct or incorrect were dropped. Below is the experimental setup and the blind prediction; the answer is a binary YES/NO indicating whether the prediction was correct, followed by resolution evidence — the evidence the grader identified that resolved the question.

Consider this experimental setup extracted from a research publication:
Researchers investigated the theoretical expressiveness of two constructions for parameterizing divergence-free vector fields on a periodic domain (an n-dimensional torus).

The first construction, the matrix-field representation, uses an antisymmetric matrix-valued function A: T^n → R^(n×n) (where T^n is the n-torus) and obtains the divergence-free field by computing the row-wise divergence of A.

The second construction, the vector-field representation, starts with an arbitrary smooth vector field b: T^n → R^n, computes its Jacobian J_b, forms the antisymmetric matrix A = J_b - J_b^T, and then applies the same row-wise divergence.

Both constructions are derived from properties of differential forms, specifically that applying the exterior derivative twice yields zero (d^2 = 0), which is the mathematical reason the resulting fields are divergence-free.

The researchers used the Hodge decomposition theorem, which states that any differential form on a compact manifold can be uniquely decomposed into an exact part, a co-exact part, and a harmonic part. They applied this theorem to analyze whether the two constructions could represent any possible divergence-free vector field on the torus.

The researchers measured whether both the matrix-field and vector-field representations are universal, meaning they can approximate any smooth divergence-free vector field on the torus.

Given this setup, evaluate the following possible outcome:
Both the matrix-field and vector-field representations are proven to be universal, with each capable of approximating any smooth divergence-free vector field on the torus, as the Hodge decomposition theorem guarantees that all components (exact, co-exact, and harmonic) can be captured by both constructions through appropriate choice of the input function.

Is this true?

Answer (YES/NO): NO